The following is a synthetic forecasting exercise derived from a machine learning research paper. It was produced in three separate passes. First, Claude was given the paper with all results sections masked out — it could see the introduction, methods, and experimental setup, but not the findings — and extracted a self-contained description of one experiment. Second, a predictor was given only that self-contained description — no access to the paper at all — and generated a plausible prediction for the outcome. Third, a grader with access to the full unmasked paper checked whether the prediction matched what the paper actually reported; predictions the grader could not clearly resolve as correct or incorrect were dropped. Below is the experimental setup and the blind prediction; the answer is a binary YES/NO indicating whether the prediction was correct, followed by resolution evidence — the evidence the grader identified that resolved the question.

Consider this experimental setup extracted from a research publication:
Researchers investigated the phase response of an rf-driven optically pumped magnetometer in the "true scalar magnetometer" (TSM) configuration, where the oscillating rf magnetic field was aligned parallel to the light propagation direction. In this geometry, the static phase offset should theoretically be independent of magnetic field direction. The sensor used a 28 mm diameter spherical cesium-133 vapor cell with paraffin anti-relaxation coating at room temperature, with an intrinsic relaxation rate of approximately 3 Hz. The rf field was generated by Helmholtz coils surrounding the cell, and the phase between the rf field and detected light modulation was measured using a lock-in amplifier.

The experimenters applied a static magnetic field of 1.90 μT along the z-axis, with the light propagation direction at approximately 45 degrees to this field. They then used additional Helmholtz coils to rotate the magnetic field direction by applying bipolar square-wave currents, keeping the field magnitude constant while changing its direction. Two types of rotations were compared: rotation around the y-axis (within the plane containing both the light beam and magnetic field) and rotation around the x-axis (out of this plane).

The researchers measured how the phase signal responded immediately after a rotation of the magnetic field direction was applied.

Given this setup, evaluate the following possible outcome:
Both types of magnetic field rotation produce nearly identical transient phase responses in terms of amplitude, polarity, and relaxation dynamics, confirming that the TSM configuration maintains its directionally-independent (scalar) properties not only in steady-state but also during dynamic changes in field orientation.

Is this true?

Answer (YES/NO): NO